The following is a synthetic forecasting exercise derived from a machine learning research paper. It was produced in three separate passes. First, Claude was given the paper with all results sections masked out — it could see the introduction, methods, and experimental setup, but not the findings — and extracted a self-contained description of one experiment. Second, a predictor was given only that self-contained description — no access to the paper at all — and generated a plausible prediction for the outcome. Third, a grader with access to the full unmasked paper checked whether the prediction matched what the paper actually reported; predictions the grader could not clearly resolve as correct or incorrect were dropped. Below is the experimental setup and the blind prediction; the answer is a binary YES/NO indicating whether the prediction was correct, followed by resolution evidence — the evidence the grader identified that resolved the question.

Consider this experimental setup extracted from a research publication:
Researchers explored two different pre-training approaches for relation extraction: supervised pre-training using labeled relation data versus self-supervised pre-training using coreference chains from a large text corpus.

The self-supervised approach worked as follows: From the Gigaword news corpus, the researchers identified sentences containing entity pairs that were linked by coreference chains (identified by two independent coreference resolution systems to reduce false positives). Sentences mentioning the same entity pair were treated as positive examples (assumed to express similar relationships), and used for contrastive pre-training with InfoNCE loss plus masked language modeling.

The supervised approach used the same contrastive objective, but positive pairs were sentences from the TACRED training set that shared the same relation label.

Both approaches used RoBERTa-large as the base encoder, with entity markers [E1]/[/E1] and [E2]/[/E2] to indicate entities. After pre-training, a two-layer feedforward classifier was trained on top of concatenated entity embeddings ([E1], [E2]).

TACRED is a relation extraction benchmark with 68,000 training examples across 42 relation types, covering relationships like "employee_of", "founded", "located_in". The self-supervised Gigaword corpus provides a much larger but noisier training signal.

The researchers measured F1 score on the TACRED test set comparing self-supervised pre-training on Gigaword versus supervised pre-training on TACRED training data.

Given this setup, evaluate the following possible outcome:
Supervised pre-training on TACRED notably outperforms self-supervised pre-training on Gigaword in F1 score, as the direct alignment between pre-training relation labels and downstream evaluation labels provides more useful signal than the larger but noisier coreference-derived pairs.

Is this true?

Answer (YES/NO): NO